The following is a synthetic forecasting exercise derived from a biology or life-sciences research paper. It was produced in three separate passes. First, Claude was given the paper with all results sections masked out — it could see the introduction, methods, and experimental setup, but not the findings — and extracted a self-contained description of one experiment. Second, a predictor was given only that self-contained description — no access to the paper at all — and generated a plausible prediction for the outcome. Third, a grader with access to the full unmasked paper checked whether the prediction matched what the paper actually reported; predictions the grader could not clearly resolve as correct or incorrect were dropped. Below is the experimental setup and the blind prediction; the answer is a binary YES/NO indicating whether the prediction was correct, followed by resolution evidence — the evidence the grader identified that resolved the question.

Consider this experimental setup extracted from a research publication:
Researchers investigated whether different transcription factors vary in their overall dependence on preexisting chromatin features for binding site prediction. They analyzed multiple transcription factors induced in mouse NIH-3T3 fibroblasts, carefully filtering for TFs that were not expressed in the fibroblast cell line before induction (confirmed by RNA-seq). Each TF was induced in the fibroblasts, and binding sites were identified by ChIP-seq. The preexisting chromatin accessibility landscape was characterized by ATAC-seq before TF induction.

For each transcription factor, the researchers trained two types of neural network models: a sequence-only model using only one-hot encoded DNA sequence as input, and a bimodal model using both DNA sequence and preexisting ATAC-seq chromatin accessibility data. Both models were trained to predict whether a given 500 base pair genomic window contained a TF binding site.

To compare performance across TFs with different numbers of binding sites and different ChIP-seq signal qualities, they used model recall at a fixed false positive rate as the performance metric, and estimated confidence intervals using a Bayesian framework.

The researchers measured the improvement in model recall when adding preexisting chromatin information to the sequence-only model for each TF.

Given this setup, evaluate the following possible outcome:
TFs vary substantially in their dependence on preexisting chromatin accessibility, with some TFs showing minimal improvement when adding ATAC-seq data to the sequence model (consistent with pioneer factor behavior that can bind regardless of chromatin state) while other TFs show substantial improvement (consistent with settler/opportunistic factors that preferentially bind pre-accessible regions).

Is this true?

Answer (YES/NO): YES